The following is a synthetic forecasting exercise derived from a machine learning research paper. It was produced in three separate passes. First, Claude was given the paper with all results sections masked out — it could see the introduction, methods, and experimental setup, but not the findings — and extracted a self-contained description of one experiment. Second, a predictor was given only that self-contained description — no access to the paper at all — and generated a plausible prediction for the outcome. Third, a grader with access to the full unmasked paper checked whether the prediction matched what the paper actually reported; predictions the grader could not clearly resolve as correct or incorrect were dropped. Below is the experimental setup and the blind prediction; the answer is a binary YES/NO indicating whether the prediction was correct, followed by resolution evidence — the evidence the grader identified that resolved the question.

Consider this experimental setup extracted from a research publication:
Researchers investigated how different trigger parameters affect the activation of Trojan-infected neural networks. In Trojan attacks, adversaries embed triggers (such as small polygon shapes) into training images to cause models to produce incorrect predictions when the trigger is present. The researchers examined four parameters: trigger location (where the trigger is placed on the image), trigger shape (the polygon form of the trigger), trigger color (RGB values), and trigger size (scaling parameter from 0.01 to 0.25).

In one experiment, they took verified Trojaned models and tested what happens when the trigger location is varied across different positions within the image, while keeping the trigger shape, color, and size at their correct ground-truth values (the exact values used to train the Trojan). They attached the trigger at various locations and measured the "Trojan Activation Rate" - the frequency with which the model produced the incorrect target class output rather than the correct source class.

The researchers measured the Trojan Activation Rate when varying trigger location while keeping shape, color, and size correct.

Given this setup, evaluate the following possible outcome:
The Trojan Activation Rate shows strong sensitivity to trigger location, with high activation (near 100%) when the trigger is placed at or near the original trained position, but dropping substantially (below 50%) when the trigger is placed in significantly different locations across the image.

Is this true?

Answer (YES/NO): NO